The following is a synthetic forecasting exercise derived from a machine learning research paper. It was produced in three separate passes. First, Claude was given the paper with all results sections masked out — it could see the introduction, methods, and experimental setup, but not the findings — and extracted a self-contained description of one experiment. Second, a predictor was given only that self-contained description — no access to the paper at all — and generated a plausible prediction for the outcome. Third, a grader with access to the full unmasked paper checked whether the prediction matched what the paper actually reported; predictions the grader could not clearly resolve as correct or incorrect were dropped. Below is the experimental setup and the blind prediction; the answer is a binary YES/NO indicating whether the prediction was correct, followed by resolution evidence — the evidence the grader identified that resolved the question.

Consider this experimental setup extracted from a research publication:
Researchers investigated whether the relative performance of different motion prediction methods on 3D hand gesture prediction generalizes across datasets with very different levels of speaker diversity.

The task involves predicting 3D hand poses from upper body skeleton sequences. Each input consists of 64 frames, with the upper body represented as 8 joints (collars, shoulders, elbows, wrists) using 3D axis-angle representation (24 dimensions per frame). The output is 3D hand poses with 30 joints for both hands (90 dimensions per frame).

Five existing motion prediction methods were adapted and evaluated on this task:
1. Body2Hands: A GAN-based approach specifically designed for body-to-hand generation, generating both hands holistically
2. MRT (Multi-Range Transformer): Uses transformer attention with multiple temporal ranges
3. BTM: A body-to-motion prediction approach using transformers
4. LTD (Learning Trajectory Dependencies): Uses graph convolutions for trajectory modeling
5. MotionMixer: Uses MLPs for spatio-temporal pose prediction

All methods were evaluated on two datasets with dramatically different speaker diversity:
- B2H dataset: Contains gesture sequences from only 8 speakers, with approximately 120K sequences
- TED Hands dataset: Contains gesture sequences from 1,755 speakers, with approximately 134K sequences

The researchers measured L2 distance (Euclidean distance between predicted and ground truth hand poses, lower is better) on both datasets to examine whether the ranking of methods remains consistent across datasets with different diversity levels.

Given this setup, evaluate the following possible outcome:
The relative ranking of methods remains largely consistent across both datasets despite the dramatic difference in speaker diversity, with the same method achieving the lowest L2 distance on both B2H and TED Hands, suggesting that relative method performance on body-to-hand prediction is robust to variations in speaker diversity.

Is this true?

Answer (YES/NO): YES